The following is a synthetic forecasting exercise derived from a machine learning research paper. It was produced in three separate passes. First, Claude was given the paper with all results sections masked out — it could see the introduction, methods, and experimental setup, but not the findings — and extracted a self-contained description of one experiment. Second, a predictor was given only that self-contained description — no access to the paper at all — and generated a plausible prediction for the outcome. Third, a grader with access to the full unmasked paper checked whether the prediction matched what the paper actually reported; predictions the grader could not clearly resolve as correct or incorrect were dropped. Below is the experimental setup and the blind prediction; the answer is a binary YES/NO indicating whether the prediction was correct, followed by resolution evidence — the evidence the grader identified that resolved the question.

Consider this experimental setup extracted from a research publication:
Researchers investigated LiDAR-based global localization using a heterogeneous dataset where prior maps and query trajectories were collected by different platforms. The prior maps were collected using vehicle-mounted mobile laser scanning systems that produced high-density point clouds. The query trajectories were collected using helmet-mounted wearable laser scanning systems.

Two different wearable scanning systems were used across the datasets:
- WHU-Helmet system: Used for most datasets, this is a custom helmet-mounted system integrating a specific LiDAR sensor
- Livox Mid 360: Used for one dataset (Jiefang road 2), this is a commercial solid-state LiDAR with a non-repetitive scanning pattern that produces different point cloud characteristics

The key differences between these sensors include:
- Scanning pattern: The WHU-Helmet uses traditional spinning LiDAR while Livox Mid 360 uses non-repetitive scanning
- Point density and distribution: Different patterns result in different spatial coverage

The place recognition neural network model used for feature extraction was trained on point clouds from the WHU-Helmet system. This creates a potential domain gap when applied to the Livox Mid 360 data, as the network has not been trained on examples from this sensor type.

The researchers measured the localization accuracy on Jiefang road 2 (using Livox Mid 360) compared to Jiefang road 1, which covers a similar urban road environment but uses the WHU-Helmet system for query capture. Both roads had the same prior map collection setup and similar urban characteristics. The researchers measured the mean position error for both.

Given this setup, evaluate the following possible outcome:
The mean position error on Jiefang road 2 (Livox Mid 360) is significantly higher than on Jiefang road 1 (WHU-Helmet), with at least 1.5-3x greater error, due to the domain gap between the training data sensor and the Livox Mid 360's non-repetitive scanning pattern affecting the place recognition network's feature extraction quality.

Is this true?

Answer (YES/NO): YES